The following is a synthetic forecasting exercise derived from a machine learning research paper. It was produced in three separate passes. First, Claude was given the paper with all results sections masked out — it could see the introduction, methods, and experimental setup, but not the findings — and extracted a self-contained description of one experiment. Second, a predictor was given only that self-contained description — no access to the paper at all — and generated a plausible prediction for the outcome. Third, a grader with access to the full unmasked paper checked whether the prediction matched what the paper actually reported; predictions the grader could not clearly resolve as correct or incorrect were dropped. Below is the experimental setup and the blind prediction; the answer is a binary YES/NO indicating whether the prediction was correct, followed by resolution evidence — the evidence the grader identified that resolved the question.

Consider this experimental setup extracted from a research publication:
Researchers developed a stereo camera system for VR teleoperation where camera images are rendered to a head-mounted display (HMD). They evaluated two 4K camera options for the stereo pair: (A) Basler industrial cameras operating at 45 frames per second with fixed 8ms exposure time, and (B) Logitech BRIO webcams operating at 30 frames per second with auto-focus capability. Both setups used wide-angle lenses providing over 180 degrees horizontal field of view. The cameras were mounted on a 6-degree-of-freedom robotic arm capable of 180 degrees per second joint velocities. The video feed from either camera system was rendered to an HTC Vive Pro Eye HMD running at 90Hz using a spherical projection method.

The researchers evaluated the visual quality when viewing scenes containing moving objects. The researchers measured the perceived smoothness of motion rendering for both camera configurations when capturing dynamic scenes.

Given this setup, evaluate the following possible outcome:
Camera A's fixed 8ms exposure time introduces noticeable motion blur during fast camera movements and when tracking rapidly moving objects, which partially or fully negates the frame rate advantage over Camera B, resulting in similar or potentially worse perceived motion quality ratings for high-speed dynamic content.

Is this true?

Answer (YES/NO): NO